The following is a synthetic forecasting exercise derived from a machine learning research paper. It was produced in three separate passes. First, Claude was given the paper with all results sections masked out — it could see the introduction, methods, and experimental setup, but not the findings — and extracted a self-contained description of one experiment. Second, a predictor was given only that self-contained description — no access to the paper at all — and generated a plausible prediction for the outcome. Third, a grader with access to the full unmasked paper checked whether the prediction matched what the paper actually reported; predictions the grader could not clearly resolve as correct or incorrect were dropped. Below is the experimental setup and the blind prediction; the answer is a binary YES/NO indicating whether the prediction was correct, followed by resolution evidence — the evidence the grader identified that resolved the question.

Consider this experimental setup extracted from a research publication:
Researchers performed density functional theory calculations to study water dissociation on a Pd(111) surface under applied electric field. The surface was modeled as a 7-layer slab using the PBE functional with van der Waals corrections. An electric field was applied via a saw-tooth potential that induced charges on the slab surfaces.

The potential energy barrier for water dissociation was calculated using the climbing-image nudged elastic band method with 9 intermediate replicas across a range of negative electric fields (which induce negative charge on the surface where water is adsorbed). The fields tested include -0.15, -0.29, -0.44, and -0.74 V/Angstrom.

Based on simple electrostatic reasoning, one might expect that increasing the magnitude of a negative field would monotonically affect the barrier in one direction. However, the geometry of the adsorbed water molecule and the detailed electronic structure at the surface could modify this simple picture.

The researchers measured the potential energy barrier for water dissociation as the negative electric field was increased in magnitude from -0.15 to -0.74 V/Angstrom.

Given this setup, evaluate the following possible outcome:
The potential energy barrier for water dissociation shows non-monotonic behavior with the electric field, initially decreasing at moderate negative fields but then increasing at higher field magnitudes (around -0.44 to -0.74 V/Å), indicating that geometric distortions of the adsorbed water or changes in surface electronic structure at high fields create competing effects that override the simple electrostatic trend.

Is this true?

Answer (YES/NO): YES